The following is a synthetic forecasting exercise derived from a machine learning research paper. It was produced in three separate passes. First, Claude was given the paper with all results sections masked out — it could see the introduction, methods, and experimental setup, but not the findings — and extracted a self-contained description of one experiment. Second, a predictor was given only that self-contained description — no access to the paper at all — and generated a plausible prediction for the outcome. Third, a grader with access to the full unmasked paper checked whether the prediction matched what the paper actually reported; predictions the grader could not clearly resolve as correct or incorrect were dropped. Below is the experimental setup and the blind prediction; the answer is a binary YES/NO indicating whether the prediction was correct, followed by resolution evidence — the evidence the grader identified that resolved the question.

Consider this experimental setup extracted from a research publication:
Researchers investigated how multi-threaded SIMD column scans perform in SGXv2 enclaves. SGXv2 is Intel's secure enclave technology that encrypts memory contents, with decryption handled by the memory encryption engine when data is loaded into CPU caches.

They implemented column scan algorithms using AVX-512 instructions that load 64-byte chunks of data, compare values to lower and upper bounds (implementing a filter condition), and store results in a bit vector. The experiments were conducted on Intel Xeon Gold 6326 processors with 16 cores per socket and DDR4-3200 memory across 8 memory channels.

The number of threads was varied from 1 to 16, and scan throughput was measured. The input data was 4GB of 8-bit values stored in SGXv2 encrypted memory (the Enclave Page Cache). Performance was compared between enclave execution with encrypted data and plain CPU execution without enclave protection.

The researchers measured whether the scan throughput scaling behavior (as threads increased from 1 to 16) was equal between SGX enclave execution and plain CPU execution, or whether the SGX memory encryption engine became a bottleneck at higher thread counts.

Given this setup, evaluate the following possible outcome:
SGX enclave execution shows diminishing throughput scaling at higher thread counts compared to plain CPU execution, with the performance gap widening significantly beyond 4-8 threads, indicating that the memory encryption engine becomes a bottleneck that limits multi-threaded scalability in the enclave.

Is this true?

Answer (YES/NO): NO